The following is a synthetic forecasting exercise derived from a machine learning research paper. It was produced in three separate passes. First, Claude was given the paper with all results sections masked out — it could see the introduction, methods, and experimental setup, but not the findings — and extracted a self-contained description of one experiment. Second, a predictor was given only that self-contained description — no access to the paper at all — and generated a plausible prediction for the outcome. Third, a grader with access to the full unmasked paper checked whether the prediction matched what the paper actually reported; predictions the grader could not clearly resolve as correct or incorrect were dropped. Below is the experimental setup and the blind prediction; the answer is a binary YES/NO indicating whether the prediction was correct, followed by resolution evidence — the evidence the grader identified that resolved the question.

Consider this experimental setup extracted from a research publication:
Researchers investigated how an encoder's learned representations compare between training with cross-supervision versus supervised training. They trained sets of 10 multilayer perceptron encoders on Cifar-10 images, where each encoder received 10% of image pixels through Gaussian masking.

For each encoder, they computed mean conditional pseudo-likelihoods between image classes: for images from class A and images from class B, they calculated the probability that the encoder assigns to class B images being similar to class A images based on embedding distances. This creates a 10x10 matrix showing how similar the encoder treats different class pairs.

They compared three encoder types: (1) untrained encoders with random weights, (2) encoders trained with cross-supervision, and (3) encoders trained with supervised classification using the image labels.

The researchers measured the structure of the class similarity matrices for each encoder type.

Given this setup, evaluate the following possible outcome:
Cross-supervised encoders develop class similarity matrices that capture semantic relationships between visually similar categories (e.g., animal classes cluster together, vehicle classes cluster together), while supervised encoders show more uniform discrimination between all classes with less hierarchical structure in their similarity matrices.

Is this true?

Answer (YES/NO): NO